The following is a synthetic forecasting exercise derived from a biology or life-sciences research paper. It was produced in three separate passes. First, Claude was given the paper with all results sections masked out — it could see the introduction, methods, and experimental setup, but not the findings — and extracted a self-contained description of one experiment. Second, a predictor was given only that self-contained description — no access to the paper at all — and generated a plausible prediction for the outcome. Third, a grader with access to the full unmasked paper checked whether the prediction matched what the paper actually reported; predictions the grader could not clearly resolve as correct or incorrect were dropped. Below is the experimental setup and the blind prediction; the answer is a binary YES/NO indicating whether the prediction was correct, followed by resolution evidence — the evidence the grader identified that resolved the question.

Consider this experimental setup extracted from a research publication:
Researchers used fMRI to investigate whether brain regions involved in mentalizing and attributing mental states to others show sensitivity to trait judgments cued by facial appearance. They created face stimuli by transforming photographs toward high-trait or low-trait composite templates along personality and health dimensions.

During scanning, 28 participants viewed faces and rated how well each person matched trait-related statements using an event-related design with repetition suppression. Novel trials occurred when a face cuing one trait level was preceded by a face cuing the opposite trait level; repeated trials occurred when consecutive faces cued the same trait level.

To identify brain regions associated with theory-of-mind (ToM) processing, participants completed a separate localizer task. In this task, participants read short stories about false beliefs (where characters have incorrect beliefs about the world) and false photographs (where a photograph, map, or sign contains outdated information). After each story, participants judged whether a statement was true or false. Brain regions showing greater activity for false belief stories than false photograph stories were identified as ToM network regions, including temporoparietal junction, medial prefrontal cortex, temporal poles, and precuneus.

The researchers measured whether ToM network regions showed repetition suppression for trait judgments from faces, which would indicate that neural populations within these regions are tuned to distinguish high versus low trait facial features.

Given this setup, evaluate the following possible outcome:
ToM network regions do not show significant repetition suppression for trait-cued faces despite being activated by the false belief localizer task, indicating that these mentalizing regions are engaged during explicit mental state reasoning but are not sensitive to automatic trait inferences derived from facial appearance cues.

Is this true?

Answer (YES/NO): YES